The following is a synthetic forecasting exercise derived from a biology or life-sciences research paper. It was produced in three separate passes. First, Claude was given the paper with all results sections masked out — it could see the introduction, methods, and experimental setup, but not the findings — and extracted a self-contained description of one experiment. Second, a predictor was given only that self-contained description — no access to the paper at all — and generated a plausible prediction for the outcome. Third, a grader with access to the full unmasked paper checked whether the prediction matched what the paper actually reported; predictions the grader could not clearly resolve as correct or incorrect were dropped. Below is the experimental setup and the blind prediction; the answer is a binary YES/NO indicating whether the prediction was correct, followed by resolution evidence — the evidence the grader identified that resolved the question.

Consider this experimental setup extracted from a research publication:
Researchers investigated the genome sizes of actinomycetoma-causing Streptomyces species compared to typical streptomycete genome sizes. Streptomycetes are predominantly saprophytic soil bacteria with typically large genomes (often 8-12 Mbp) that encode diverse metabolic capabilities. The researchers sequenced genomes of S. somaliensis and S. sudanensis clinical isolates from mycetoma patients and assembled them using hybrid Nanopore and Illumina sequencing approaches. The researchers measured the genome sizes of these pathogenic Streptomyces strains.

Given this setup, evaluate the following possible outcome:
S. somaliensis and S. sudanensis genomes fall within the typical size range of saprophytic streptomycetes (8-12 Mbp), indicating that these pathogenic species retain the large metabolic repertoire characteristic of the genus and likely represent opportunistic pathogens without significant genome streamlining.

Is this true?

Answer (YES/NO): NO